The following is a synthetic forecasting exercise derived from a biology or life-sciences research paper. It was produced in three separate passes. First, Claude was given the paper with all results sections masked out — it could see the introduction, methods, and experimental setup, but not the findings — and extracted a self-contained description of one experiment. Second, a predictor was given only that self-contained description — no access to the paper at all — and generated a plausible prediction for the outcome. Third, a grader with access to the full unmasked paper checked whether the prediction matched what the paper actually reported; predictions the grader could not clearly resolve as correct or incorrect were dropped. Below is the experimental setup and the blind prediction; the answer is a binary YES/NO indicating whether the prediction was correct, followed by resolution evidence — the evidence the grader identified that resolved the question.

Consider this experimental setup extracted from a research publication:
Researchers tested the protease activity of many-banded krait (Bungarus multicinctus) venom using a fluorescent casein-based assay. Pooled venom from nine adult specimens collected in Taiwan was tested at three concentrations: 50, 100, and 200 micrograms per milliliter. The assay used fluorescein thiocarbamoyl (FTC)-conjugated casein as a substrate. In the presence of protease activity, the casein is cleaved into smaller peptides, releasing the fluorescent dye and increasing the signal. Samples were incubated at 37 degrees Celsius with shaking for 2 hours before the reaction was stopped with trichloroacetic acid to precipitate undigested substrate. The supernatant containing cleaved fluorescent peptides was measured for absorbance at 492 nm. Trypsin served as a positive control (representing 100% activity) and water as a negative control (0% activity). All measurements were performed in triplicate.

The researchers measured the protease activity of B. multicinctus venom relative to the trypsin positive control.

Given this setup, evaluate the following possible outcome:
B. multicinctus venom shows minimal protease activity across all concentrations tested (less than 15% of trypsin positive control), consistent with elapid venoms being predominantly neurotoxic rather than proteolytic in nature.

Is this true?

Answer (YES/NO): YES